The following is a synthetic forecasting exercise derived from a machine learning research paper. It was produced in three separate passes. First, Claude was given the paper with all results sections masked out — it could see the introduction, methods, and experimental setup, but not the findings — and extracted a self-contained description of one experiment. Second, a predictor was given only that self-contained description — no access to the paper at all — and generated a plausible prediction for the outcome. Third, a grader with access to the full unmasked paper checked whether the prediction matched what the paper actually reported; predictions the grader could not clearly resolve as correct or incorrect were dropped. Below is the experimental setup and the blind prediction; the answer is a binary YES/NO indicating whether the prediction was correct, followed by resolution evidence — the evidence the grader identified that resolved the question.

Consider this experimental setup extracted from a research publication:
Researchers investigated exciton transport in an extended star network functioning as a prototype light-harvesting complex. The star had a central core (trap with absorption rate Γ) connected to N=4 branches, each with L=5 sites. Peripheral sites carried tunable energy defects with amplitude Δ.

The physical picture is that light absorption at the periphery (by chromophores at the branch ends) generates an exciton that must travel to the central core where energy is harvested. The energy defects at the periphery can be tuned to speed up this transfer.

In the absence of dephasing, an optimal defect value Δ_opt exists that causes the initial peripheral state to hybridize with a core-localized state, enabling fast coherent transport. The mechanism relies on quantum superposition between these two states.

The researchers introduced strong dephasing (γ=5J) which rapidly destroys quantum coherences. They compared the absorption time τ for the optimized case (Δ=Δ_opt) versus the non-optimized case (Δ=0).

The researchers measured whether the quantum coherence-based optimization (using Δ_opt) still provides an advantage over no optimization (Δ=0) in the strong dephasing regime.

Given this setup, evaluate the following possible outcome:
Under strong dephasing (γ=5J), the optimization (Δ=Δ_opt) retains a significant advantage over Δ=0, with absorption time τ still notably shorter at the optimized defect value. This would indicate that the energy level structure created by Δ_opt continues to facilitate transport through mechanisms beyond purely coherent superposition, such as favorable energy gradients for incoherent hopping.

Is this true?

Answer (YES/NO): NO